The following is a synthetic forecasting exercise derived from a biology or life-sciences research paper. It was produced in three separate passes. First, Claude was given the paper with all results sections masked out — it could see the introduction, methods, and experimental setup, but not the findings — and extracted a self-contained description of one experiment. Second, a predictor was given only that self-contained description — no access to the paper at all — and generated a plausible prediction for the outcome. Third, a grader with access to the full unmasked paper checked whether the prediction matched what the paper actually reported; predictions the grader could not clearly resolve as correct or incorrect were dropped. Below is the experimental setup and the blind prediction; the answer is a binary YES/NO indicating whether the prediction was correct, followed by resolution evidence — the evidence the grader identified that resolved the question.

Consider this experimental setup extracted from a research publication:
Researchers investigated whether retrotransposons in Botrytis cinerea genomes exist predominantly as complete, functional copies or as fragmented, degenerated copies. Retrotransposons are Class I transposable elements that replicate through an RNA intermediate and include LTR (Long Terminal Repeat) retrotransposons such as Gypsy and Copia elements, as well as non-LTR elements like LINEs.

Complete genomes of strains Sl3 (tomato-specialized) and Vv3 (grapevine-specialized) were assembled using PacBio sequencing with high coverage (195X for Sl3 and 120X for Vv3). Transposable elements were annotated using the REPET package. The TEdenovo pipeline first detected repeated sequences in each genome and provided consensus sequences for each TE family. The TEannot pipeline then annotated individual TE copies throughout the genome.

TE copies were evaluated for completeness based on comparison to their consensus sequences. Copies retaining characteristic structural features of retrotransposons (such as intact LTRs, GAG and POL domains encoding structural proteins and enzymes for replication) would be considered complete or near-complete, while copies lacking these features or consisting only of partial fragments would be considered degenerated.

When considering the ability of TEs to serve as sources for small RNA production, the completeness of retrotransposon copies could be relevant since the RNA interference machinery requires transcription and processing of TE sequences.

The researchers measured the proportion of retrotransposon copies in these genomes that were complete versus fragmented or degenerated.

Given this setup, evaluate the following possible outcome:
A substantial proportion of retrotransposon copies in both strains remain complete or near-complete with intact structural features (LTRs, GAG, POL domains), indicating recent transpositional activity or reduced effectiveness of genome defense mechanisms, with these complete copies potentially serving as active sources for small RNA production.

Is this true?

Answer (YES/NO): YES